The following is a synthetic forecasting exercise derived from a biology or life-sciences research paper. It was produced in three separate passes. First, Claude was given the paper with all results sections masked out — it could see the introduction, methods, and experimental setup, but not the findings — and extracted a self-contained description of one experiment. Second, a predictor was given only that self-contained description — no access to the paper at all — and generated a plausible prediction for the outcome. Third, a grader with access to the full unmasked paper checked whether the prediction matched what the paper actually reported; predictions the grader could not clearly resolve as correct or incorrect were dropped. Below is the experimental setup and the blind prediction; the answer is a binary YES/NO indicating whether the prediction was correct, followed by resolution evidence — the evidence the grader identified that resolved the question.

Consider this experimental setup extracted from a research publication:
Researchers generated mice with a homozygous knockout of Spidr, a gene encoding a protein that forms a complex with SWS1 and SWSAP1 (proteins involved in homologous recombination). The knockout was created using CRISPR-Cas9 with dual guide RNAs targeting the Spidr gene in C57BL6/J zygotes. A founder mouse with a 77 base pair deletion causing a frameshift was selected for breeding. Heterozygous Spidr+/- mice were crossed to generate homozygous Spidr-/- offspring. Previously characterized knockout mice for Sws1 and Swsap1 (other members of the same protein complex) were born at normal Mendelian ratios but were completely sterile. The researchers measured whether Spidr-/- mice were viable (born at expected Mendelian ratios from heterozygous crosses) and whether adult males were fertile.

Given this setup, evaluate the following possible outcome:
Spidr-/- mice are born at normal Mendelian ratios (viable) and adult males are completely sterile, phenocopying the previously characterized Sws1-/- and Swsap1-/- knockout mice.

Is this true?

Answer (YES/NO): NO